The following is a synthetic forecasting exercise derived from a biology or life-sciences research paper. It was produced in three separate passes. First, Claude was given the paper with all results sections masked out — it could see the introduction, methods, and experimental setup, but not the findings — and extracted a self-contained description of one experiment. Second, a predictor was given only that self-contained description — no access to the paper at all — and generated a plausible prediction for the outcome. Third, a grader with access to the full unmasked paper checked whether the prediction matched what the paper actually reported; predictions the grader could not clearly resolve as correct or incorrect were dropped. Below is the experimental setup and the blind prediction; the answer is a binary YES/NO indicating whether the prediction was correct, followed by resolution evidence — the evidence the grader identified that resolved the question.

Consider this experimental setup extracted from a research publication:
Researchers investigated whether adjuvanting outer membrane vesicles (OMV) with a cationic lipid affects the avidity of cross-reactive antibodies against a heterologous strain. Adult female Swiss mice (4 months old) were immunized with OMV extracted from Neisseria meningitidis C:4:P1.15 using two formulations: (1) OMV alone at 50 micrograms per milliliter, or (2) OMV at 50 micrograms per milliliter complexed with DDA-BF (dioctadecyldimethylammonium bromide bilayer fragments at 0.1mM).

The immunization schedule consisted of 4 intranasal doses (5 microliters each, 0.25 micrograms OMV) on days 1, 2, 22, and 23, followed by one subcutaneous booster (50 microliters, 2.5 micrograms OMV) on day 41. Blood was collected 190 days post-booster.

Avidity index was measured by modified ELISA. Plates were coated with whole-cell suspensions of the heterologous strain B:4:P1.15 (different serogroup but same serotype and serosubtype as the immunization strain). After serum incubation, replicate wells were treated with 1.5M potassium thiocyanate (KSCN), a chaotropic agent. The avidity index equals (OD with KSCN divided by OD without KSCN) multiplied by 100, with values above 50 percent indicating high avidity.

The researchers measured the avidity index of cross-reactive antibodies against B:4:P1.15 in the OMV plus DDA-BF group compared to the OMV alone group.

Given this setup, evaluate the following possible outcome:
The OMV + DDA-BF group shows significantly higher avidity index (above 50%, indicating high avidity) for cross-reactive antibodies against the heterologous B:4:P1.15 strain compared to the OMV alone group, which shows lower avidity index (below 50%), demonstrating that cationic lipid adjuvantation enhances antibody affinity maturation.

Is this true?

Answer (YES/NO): NO